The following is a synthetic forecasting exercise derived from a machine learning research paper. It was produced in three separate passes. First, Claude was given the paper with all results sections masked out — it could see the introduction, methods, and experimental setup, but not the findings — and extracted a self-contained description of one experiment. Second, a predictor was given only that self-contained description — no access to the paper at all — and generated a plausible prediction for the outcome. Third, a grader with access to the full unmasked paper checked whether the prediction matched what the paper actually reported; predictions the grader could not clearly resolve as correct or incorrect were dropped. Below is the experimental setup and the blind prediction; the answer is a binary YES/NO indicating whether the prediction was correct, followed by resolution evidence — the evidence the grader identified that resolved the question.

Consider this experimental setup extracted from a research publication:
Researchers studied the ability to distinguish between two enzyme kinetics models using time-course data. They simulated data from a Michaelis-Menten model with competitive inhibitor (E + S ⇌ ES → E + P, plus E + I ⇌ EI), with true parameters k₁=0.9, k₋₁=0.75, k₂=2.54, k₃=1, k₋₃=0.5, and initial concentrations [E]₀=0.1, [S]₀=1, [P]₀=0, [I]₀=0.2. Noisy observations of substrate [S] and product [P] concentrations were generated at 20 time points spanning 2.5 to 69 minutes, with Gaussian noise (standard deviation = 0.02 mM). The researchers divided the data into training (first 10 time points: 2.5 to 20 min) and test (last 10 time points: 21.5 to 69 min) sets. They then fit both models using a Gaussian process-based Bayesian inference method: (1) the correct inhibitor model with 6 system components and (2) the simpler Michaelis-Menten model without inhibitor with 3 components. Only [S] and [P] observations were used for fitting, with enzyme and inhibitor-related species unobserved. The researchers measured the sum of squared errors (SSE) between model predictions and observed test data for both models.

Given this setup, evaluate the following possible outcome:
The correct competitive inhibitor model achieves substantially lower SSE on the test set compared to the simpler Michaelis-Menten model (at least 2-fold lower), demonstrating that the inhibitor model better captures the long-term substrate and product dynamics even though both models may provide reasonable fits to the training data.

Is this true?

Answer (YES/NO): YES